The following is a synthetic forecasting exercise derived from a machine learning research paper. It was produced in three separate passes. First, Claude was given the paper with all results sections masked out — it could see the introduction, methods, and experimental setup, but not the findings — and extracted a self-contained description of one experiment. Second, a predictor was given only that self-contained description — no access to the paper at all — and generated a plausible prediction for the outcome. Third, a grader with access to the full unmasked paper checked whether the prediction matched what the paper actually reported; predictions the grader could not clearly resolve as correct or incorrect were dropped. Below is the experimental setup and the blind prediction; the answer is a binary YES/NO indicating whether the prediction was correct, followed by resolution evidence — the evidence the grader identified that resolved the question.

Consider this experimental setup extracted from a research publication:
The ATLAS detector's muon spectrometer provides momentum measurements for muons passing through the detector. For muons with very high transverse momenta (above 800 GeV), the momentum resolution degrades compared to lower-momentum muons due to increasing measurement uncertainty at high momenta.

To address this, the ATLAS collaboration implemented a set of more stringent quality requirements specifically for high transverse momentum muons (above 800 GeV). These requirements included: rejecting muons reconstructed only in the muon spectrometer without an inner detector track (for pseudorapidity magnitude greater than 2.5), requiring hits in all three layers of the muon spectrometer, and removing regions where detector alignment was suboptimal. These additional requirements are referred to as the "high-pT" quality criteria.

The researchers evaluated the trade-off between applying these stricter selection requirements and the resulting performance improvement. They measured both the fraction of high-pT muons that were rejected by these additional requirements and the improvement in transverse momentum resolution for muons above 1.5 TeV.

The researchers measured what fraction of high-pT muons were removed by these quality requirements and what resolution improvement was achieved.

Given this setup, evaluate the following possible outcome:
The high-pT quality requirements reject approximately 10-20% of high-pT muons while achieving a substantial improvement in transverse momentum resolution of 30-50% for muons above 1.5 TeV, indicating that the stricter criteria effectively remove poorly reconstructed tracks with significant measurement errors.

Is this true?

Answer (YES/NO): YES